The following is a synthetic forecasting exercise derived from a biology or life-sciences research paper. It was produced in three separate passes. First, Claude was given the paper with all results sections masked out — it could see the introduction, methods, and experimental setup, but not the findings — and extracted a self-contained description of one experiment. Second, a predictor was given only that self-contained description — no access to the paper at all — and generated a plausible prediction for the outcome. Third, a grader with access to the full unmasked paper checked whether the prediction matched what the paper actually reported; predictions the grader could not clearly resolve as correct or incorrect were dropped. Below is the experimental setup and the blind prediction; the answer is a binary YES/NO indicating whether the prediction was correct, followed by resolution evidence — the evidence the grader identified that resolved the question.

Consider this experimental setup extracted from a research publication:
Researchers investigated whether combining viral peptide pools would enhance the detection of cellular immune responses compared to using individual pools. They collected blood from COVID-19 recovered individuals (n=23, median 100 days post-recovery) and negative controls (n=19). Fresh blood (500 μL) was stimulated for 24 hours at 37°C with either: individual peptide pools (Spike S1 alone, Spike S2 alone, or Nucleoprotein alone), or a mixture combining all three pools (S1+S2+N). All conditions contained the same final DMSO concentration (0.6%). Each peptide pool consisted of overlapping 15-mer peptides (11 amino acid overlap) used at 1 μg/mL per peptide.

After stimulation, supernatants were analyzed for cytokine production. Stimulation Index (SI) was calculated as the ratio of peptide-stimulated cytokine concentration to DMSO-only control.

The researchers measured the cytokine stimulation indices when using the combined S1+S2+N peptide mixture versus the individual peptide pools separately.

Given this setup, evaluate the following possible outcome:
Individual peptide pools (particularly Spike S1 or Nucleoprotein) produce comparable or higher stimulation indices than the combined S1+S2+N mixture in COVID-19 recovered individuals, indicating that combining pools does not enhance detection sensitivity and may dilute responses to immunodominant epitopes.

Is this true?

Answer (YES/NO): NO